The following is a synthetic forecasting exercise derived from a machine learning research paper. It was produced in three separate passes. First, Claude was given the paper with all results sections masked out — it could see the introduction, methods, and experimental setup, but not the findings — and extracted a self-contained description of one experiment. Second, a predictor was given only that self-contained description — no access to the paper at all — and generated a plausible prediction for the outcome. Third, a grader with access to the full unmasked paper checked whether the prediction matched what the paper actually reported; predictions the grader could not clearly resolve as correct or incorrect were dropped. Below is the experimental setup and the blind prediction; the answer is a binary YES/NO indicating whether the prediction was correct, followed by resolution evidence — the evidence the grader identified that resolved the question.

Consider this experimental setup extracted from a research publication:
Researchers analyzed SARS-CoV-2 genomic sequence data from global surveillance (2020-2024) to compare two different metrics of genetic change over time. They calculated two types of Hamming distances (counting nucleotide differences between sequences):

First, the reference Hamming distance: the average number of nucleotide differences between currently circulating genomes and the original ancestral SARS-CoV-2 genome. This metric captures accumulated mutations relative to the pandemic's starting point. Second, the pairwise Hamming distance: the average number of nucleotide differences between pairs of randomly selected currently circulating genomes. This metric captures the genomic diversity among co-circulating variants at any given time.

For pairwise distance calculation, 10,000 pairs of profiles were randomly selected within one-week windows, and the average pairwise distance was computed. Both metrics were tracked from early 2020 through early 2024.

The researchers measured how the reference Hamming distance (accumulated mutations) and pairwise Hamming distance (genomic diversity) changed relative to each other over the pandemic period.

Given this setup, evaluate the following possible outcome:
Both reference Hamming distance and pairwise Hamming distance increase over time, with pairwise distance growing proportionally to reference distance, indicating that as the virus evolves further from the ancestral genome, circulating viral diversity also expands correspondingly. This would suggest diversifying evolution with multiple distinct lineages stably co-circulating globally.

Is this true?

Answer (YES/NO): NO